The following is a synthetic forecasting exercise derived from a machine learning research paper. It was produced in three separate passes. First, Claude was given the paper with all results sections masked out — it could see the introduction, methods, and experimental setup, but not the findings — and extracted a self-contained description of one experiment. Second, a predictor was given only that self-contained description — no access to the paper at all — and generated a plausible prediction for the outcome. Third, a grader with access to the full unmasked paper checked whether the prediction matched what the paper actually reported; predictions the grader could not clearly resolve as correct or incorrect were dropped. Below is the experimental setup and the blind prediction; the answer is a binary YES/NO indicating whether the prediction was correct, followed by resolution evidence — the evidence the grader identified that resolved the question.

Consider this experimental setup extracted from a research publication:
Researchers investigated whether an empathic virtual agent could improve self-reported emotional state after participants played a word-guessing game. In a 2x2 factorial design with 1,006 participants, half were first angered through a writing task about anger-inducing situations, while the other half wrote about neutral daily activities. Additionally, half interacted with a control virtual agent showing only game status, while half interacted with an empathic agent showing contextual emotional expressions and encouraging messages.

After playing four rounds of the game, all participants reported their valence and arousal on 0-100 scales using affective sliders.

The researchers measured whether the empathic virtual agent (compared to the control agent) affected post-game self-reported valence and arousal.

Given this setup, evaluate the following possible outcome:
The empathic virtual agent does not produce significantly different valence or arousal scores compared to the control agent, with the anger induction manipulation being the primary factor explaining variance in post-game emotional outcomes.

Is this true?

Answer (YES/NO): YES